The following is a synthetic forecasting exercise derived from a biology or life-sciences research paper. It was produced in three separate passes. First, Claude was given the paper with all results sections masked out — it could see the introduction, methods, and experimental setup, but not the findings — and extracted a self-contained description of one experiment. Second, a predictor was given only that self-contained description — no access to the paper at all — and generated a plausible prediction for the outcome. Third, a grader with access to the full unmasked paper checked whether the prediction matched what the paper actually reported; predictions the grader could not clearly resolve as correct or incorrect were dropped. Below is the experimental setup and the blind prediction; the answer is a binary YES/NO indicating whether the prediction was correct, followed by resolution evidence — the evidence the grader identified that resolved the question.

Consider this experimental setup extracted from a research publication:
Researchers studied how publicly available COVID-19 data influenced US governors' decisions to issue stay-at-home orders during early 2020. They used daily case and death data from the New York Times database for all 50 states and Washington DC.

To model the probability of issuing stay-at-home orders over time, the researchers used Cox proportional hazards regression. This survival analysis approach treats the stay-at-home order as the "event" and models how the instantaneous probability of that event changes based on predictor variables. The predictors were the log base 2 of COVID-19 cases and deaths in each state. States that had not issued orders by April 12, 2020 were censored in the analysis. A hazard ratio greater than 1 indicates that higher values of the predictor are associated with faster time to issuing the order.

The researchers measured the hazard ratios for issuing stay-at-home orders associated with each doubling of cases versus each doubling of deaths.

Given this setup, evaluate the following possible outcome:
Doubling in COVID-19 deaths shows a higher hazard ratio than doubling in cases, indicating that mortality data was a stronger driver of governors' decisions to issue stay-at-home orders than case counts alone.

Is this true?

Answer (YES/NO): YES